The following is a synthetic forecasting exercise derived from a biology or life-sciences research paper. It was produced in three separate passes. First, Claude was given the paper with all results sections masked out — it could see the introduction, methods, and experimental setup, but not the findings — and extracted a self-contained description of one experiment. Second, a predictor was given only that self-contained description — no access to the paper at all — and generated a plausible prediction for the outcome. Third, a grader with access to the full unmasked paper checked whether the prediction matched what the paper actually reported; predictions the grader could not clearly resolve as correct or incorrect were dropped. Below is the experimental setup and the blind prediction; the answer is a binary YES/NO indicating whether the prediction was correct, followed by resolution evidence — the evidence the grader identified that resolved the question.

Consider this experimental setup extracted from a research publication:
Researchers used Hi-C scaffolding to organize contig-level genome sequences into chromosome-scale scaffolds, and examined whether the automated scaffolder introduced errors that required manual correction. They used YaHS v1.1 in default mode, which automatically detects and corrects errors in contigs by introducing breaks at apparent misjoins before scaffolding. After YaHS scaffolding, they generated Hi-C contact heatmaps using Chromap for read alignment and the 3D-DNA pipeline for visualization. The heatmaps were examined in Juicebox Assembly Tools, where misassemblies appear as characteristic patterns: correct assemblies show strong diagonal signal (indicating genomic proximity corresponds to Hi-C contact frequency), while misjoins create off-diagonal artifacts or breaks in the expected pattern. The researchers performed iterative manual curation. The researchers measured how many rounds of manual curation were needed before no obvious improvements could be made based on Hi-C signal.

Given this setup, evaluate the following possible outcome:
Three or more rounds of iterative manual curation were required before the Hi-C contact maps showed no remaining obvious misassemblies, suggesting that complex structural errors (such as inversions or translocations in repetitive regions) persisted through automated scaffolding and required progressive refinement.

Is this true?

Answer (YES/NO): YES